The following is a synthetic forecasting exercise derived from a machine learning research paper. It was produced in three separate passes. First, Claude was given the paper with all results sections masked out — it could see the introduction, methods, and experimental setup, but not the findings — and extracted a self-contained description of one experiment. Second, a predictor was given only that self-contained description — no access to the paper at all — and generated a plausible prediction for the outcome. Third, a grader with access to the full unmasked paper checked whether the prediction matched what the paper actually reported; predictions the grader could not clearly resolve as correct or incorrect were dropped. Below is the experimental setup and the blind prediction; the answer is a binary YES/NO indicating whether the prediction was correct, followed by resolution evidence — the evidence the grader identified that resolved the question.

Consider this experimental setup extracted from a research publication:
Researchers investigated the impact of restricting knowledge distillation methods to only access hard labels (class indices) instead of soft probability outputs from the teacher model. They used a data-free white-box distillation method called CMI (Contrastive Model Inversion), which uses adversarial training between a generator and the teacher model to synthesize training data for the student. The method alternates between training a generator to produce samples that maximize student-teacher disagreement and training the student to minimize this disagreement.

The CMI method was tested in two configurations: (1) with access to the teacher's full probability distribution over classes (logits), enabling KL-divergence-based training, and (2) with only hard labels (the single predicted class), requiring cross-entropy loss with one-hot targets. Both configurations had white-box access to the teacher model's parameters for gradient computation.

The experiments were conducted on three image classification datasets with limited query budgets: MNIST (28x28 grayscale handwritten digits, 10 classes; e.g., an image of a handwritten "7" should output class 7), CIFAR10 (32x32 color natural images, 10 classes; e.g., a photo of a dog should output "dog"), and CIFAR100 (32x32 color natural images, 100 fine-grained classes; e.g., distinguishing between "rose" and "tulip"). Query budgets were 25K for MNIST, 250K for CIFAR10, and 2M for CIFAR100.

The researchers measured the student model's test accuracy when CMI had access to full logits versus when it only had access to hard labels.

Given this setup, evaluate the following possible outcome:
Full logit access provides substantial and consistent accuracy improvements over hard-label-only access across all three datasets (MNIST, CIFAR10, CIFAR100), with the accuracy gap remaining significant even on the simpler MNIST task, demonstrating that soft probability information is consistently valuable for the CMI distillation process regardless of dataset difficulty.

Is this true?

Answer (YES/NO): YES